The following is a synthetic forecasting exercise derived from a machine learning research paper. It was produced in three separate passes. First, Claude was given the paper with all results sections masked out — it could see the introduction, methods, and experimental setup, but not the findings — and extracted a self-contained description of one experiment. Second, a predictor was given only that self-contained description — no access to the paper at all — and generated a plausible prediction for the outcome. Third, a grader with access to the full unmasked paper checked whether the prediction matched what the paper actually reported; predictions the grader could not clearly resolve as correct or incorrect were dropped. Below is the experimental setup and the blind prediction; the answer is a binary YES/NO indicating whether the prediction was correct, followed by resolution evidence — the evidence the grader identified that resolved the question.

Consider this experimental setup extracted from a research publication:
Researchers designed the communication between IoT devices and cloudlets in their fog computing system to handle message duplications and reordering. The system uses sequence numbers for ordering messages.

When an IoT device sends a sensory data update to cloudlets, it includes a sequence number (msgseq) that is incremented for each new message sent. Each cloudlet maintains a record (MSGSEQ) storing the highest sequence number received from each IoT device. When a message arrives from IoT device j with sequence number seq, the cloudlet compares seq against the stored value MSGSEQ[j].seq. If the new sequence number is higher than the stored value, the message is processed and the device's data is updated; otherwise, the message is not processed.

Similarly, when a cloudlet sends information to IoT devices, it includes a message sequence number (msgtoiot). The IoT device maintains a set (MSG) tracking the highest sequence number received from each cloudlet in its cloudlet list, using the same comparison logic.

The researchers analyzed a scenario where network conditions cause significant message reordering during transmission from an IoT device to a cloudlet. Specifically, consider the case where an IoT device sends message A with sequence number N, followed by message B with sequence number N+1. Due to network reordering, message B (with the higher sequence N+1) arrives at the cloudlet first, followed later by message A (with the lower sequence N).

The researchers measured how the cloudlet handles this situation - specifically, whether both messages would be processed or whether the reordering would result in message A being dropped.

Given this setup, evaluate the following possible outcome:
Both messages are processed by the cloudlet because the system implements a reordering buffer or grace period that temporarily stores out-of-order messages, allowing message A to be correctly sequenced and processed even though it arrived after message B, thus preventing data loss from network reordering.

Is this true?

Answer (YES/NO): NO